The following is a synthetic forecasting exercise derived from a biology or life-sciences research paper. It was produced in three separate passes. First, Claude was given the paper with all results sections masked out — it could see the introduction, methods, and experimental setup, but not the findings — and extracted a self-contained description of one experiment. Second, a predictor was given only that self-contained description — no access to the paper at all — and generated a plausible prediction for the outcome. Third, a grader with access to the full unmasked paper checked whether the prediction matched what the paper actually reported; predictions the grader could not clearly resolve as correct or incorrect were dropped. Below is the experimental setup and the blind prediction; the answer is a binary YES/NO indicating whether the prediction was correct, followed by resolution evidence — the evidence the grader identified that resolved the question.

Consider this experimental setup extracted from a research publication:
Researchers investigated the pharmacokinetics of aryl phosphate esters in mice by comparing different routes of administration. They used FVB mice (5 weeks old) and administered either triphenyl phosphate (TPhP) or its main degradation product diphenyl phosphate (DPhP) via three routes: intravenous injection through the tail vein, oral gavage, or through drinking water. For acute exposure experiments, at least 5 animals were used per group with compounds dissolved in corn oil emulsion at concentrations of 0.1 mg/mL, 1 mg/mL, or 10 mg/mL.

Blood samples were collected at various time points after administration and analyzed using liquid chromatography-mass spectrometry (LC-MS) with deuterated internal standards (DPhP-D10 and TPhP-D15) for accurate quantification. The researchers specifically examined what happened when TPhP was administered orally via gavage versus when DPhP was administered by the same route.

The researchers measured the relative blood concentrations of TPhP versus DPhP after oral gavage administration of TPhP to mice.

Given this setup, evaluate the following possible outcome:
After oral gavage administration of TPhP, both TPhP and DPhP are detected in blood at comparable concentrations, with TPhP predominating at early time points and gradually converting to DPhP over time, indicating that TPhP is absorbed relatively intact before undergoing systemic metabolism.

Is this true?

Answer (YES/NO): NO